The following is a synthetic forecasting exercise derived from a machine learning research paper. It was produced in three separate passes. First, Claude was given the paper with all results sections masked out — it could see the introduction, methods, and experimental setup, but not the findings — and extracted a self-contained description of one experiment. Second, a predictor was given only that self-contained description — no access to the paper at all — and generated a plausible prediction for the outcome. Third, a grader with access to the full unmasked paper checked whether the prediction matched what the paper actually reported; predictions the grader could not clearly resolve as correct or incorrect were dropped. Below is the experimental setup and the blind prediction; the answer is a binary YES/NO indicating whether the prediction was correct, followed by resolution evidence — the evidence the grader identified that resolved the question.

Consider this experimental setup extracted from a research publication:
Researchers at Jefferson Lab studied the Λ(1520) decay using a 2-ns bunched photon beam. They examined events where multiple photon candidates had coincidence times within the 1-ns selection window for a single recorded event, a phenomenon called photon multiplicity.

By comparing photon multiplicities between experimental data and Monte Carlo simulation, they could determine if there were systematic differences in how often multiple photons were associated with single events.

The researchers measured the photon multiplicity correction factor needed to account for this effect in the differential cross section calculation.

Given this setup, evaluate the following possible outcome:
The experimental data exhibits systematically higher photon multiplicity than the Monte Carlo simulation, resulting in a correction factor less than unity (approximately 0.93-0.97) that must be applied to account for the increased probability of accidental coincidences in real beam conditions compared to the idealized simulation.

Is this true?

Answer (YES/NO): NO